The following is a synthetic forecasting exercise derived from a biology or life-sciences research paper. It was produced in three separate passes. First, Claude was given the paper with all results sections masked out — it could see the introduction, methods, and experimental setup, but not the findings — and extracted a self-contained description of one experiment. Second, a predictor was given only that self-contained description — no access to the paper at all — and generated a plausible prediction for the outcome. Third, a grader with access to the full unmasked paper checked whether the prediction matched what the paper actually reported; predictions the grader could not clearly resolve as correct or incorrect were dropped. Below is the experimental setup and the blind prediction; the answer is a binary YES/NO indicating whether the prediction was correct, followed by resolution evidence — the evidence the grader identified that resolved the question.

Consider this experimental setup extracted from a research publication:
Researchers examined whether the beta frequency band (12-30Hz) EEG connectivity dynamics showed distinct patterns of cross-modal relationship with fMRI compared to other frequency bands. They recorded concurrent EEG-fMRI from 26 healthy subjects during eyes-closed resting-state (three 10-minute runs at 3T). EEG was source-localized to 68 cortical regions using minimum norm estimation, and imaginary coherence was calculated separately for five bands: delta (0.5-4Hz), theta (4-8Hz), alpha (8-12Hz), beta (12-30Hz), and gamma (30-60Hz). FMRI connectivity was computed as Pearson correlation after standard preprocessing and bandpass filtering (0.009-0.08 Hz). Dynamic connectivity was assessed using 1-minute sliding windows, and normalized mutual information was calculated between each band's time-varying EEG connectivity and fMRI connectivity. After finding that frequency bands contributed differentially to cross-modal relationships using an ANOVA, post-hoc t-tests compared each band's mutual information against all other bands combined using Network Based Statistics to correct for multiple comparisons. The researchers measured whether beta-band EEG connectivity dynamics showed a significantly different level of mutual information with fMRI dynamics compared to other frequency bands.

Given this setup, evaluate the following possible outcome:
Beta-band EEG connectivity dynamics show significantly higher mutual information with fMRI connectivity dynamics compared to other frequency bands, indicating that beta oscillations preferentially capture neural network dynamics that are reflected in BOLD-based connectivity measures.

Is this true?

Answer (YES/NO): NO